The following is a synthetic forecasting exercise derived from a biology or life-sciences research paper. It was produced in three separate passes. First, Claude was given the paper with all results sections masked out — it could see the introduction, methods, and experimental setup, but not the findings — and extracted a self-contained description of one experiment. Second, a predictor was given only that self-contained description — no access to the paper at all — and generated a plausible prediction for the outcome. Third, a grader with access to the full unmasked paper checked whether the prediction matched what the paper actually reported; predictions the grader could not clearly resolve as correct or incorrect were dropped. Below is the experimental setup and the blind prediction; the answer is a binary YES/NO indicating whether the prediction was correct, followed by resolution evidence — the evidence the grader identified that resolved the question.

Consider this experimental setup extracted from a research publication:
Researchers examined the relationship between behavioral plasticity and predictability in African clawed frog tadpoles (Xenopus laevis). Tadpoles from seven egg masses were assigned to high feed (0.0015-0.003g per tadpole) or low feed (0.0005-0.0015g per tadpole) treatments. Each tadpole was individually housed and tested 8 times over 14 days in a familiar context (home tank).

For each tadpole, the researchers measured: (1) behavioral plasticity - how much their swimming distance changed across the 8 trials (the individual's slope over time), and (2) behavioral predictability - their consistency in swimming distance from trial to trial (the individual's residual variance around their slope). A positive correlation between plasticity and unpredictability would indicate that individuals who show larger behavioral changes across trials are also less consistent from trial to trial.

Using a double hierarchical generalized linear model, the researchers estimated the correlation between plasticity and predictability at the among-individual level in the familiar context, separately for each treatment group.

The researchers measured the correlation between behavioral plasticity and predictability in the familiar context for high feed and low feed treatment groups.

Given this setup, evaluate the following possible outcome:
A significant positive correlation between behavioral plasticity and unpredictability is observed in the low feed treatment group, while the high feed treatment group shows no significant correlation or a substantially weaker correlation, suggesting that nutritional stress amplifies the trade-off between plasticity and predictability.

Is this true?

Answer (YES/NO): NO